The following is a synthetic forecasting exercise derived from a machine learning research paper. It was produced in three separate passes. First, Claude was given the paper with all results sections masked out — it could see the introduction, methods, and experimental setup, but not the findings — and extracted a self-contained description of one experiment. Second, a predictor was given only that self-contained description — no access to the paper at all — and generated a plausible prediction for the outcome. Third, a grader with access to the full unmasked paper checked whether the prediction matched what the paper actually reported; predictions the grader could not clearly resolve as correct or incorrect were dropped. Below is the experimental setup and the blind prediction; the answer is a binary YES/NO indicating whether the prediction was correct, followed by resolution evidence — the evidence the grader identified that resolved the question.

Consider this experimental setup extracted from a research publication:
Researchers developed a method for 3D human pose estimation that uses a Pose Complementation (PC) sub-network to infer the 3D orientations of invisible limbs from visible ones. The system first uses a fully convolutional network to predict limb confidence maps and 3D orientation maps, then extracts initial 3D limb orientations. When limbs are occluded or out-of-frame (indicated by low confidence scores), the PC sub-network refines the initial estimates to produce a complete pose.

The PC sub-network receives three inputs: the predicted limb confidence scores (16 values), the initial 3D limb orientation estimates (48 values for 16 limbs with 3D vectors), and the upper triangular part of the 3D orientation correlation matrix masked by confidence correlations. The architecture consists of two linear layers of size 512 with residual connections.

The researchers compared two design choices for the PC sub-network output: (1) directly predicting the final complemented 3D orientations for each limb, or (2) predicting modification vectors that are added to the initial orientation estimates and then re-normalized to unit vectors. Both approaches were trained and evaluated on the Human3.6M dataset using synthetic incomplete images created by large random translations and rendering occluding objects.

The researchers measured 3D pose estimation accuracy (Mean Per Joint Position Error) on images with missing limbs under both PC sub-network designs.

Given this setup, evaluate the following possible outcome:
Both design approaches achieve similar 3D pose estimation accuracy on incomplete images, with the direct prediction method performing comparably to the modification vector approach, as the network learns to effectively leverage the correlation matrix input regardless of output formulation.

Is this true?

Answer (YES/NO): NO